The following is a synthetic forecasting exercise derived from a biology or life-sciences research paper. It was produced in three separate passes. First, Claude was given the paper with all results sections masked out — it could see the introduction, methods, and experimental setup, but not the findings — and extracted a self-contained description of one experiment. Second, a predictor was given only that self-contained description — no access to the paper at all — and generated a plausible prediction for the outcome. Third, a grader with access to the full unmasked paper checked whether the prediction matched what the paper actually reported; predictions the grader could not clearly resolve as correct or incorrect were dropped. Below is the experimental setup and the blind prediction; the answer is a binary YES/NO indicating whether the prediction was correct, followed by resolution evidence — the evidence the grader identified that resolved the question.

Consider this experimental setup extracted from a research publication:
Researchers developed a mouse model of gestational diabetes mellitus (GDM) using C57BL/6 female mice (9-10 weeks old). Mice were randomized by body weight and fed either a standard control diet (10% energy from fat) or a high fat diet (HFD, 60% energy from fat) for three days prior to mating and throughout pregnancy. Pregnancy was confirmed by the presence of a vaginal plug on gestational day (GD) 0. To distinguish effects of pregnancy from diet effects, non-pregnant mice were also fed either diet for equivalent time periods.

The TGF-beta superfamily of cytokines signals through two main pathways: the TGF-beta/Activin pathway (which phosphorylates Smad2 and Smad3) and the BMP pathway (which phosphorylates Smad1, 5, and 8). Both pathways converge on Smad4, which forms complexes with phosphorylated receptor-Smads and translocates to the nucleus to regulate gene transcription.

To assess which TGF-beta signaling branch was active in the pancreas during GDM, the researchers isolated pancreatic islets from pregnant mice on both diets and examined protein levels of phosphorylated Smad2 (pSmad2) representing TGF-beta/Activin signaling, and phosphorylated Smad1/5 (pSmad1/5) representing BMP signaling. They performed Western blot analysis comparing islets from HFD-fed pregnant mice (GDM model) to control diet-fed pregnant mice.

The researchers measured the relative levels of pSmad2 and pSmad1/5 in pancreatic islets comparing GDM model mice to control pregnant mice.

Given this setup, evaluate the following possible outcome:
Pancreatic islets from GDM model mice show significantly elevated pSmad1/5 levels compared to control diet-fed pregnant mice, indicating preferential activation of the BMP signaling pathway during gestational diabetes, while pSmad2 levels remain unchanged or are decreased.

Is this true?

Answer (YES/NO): NO